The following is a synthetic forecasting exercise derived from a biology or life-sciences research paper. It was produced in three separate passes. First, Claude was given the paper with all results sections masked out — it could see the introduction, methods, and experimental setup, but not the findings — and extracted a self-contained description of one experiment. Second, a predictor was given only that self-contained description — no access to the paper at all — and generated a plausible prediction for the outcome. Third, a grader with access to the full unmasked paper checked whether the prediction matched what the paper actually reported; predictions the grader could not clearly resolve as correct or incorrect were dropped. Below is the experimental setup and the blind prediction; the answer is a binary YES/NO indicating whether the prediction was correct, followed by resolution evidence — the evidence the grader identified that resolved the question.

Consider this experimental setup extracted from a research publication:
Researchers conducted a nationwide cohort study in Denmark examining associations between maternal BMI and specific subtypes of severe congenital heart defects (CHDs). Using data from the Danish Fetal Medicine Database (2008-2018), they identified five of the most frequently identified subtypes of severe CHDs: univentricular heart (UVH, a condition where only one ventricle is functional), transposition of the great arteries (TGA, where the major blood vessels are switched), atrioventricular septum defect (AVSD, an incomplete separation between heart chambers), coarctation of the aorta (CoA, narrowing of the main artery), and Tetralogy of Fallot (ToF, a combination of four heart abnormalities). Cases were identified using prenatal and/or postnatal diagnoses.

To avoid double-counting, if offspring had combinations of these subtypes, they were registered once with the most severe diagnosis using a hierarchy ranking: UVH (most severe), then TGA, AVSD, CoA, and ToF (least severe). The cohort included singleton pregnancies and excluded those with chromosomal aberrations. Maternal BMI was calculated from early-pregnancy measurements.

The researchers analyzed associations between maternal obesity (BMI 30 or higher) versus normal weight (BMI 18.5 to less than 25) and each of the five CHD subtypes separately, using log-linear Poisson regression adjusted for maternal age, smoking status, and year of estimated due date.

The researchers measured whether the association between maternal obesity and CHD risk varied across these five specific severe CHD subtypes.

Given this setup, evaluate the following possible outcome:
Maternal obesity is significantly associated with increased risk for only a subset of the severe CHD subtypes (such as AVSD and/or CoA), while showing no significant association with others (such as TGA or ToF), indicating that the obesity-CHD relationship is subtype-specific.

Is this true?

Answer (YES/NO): YES